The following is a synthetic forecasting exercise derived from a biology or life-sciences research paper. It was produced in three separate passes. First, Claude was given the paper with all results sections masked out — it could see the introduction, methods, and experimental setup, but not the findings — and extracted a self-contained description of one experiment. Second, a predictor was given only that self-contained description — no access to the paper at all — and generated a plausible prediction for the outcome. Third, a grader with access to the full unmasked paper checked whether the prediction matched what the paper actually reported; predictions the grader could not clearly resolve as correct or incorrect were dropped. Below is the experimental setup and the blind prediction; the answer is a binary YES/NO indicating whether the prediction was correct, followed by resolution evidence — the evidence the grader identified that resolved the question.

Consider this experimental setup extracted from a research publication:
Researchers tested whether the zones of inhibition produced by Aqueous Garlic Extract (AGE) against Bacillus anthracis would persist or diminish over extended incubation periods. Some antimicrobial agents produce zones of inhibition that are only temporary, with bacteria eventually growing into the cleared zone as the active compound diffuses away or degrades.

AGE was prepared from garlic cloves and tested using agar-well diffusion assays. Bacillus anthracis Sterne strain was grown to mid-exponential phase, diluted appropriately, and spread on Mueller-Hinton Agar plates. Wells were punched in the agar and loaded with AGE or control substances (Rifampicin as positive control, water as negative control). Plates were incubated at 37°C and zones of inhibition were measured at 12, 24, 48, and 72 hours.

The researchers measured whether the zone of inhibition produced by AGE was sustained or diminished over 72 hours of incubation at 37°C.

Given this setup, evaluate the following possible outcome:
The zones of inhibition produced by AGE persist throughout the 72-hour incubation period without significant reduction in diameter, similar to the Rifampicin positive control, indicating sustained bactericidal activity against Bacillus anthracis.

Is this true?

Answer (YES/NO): YES